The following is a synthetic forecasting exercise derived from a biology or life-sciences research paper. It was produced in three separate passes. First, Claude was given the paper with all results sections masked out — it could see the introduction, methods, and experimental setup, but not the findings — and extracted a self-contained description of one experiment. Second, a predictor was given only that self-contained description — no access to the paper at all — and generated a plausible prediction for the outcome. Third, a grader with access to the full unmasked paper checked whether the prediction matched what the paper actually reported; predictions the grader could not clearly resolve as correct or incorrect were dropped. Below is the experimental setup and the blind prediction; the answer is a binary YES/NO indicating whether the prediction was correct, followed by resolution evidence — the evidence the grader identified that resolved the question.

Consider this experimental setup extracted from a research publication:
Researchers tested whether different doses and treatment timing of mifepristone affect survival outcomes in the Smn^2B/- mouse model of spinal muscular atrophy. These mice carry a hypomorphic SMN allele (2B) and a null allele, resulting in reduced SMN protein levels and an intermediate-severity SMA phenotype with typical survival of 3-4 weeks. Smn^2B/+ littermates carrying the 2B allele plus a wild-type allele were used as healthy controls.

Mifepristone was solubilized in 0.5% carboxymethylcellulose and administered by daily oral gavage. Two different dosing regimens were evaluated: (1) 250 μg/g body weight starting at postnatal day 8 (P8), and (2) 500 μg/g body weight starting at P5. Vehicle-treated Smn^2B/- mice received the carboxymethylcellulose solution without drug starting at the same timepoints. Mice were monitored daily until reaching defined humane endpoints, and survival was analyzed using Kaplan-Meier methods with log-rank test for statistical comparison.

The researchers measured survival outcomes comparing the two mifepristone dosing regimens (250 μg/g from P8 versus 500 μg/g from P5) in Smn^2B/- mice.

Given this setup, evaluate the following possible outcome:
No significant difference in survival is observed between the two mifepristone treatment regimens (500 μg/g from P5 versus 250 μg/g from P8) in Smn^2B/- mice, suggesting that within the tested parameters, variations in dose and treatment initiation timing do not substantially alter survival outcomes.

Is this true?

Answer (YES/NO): NO